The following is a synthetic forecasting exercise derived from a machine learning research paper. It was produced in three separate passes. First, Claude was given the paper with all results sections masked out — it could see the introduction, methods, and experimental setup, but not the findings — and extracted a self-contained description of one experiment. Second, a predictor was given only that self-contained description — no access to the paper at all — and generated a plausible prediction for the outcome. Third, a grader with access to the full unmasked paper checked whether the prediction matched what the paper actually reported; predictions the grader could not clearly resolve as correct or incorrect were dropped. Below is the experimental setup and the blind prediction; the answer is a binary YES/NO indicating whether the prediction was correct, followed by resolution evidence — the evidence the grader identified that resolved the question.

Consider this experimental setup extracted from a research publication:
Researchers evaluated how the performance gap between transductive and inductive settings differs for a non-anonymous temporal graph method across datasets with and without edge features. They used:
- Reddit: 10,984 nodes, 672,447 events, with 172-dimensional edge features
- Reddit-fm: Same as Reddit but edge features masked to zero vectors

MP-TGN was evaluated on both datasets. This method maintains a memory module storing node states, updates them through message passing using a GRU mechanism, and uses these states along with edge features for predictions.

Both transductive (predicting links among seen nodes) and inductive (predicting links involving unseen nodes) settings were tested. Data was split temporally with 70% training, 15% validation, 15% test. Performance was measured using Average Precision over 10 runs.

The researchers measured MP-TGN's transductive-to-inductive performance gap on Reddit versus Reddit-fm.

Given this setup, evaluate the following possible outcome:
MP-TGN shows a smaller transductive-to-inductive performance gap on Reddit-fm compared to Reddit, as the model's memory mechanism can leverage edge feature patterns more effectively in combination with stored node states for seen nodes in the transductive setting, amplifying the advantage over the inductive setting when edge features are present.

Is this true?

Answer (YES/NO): NO